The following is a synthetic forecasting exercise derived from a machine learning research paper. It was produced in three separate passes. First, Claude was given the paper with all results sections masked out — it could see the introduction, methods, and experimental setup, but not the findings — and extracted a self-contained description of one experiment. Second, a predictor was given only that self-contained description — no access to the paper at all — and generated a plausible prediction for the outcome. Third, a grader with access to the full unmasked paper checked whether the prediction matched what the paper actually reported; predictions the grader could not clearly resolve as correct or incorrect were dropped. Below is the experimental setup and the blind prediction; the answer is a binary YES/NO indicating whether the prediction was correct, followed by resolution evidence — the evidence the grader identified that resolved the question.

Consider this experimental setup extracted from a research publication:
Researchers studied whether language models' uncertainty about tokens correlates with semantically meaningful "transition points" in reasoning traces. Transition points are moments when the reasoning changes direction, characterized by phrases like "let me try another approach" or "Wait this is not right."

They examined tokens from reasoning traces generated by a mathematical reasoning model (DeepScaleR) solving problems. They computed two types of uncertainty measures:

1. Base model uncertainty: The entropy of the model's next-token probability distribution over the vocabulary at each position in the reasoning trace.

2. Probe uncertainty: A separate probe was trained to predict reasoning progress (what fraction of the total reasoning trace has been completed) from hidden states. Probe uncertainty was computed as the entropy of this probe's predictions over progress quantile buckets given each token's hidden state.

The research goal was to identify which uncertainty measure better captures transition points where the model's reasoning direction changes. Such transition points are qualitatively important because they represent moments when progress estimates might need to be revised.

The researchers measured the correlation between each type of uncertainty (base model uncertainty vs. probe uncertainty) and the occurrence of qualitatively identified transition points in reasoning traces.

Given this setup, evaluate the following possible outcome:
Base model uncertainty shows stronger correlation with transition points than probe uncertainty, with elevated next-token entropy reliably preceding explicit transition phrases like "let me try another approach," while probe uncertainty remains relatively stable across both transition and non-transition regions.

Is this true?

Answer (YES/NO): NO